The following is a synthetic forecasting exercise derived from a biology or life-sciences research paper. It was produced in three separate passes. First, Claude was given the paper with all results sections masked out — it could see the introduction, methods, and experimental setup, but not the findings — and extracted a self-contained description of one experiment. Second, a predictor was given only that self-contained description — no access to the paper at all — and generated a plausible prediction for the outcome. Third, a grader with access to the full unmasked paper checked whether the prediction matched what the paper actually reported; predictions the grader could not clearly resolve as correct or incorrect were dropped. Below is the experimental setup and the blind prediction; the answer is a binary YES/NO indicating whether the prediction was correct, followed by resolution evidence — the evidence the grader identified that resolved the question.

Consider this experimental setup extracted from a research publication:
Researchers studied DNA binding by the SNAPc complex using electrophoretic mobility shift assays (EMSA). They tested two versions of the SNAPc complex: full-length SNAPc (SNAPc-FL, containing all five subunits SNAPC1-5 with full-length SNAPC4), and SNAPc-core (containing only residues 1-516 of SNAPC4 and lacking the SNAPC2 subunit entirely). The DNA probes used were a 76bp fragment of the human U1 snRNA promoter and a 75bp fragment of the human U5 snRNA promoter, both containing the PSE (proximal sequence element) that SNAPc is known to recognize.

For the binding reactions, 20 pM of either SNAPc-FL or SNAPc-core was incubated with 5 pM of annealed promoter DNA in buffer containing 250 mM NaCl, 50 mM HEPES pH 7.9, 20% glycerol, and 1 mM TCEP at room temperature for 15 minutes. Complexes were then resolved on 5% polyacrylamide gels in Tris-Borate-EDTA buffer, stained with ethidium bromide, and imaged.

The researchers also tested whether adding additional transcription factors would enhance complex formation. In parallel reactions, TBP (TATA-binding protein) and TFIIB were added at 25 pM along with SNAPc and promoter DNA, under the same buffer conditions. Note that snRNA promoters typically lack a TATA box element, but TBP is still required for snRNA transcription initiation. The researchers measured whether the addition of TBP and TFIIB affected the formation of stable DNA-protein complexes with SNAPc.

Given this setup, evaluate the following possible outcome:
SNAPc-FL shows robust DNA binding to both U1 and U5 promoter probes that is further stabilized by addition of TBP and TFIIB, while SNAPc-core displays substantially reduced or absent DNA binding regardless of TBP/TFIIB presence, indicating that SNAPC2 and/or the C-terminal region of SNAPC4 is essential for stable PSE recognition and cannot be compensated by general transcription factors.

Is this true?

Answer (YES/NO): NO